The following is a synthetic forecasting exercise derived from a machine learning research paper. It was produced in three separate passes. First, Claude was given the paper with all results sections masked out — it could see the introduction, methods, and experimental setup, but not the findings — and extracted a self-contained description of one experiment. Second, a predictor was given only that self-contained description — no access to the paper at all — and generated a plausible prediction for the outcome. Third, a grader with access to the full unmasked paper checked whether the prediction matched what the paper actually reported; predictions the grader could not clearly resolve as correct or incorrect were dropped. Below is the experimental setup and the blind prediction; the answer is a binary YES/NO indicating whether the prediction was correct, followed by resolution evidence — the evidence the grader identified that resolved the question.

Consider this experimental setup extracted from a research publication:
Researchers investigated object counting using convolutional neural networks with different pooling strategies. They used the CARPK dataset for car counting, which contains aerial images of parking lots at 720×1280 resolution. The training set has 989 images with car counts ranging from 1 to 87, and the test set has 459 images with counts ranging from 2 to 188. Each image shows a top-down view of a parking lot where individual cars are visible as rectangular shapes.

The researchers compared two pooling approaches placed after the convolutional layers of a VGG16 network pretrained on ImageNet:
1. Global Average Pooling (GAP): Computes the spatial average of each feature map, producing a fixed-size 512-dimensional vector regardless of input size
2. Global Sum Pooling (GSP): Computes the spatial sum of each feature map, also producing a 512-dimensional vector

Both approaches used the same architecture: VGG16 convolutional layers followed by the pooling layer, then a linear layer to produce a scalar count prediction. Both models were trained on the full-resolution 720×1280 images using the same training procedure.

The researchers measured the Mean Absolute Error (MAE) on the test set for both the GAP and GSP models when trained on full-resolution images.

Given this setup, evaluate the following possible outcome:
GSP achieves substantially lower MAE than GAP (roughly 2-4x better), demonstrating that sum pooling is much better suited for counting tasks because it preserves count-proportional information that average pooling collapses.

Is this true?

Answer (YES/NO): NO